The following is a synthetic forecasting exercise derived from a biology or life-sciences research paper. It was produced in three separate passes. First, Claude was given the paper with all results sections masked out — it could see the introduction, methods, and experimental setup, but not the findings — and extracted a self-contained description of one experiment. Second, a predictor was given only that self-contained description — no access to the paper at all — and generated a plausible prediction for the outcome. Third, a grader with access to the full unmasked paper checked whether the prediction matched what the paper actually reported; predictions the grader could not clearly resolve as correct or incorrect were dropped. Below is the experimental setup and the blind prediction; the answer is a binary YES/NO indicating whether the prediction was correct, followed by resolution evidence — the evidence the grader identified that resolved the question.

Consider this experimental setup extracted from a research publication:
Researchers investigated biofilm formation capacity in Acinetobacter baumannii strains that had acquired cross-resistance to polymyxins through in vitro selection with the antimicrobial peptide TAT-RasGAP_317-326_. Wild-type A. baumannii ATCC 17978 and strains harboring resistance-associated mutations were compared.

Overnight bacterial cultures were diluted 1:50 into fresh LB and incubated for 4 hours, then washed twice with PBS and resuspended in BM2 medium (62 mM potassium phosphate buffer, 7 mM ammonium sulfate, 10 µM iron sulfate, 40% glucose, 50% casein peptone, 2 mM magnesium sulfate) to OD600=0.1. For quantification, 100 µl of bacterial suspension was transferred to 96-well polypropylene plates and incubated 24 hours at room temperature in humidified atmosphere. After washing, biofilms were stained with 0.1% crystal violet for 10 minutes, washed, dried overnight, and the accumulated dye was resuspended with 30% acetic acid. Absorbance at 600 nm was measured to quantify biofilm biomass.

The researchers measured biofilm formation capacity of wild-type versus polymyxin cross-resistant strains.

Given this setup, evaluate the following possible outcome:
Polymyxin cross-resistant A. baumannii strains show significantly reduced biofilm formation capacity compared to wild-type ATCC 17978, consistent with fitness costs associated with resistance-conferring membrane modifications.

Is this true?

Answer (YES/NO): NO